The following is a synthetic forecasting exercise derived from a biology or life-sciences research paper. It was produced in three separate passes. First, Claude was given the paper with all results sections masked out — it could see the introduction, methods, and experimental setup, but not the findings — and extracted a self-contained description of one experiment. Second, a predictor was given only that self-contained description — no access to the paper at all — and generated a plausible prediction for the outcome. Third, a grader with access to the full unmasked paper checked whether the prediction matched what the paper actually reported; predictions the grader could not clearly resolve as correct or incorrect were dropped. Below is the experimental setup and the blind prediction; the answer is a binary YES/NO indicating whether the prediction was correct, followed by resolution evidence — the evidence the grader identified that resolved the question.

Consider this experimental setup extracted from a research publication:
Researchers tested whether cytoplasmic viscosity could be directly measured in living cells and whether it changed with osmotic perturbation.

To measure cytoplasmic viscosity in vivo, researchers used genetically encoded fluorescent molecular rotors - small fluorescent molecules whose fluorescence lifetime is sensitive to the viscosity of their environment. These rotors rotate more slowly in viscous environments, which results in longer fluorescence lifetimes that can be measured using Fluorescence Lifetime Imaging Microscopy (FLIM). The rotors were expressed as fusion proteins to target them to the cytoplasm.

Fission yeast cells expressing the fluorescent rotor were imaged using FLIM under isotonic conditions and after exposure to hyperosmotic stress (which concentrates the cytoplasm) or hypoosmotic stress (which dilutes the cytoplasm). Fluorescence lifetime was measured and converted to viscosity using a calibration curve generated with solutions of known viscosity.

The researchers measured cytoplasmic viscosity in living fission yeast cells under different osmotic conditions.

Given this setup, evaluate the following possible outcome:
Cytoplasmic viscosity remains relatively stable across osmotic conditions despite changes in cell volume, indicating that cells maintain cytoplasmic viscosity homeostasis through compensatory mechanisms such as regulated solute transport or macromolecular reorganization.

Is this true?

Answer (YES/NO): NO